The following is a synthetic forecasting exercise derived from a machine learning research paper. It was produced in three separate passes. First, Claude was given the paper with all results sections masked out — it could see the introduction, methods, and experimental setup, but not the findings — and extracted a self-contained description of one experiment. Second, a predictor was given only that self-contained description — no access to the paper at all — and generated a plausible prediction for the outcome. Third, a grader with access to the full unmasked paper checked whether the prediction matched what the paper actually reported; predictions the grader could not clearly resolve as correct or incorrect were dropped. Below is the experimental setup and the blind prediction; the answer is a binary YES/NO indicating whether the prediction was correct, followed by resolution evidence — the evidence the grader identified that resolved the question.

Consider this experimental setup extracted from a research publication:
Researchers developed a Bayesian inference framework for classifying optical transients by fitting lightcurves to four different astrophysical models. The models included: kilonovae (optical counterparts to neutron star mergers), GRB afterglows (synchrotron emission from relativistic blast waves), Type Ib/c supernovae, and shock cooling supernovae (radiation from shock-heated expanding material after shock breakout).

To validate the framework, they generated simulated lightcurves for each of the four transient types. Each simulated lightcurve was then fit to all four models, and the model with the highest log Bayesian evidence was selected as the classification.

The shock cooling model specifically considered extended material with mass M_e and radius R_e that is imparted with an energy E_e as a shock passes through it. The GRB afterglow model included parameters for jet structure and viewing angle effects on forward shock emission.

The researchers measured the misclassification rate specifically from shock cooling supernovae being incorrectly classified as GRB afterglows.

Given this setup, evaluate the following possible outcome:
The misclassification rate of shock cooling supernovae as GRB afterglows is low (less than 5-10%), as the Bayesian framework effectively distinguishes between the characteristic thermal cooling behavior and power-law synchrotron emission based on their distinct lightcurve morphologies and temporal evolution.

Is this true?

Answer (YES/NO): NO